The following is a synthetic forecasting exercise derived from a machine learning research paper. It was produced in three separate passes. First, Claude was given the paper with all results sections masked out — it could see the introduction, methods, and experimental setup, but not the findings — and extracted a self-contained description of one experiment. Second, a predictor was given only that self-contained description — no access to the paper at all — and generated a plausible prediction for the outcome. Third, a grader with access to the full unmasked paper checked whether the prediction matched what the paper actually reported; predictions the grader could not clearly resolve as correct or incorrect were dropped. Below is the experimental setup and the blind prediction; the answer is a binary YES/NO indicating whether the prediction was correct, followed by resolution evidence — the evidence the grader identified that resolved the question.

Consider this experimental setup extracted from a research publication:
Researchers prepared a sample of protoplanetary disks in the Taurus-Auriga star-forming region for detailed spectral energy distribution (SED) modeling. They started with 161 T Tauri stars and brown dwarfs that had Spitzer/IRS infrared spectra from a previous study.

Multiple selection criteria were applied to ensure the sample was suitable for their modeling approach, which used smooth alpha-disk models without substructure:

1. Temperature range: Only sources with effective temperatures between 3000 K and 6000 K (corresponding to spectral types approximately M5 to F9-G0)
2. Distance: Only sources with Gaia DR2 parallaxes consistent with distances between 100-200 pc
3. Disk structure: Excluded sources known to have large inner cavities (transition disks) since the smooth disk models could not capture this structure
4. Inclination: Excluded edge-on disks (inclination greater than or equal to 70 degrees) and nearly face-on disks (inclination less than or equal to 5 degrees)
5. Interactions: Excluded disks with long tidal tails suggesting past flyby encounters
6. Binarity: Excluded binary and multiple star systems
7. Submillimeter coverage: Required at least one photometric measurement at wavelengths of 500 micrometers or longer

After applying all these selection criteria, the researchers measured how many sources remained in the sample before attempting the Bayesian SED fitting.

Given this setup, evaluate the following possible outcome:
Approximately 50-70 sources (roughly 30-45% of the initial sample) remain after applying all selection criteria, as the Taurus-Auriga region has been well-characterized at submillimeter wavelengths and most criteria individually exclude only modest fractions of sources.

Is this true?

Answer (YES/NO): NO